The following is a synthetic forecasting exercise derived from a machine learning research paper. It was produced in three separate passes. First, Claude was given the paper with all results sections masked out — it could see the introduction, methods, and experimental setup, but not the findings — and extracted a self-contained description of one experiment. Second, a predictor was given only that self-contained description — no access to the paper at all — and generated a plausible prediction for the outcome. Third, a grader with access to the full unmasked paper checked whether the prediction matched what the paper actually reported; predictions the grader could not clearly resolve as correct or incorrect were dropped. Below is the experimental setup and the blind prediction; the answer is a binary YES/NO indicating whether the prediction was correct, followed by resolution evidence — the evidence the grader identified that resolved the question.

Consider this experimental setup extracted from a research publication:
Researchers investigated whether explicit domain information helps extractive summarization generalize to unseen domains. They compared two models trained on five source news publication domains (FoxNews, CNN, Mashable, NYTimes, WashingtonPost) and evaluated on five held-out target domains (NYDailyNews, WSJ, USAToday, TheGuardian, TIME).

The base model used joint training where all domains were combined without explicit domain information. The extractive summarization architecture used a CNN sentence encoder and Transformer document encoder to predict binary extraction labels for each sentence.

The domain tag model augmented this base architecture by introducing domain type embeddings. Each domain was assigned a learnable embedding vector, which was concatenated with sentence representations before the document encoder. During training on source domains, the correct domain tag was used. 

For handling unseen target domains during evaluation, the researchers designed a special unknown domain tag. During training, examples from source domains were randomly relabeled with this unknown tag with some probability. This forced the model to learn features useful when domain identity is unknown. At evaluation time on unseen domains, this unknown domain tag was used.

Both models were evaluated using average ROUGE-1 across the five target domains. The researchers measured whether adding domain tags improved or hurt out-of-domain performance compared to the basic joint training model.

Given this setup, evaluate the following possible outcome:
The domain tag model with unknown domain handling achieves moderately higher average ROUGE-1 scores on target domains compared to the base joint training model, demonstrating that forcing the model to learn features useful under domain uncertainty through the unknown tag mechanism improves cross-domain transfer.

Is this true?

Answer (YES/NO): YES